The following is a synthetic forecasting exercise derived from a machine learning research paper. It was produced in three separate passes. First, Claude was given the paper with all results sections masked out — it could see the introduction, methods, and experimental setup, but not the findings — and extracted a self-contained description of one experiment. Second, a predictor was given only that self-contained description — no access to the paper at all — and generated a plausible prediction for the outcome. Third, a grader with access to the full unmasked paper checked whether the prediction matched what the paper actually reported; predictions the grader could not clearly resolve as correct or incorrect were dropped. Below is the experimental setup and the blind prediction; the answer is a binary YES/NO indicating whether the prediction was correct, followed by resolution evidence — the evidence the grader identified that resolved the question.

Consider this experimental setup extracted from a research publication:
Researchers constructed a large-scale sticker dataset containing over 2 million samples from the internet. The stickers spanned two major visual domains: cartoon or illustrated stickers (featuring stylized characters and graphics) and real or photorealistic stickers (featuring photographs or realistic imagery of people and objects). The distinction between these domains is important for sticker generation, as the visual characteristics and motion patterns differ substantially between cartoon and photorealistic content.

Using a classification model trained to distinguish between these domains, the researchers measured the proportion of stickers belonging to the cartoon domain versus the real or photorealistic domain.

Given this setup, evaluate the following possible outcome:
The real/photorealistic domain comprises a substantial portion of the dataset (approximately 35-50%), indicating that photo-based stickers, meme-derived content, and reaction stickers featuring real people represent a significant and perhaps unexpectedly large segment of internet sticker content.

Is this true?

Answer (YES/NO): NO